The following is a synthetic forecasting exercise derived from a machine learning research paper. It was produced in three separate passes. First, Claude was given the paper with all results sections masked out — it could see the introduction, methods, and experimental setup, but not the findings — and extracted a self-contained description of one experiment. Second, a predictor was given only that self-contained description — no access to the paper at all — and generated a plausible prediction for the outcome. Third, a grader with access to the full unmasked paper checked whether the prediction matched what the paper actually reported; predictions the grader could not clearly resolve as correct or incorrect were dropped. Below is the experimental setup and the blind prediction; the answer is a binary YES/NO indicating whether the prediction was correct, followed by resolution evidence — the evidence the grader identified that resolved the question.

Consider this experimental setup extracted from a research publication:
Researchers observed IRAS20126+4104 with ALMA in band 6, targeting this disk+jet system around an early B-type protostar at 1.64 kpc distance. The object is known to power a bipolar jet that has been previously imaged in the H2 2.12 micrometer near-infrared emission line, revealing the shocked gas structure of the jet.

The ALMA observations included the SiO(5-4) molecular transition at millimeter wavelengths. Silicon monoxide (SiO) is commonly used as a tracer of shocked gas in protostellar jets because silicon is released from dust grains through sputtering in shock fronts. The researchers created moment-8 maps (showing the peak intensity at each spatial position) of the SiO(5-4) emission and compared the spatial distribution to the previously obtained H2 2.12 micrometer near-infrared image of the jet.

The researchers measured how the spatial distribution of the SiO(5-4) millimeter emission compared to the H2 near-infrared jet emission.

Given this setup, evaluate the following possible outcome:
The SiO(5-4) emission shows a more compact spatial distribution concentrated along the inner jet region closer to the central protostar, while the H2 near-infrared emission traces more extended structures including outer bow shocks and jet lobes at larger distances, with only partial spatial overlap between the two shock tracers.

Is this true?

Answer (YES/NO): NO